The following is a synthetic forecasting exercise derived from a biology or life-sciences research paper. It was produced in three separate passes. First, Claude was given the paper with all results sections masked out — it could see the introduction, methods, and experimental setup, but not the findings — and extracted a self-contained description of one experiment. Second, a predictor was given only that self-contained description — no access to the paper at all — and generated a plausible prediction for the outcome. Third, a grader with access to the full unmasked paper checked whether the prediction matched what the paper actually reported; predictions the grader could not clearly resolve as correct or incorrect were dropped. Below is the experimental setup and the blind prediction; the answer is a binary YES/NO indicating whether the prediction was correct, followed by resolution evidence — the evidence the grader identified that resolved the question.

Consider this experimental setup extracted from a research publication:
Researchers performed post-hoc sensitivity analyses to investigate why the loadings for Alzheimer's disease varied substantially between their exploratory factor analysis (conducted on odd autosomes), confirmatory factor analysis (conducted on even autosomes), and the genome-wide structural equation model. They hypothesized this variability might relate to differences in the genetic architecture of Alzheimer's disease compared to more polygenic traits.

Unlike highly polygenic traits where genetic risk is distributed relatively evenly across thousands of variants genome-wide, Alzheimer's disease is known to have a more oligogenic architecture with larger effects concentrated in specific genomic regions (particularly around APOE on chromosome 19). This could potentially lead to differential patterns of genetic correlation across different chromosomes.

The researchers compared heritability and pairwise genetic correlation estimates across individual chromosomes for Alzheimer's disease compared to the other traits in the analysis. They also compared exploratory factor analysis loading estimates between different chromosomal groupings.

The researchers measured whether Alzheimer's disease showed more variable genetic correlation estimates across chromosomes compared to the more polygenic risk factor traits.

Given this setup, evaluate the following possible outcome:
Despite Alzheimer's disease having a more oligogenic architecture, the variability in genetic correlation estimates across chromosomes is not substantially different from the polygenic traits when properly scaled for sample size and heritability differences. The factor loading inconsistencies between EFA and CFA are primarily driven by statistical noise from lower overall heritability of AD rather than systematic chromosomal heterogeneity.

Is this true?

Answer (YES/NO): NO